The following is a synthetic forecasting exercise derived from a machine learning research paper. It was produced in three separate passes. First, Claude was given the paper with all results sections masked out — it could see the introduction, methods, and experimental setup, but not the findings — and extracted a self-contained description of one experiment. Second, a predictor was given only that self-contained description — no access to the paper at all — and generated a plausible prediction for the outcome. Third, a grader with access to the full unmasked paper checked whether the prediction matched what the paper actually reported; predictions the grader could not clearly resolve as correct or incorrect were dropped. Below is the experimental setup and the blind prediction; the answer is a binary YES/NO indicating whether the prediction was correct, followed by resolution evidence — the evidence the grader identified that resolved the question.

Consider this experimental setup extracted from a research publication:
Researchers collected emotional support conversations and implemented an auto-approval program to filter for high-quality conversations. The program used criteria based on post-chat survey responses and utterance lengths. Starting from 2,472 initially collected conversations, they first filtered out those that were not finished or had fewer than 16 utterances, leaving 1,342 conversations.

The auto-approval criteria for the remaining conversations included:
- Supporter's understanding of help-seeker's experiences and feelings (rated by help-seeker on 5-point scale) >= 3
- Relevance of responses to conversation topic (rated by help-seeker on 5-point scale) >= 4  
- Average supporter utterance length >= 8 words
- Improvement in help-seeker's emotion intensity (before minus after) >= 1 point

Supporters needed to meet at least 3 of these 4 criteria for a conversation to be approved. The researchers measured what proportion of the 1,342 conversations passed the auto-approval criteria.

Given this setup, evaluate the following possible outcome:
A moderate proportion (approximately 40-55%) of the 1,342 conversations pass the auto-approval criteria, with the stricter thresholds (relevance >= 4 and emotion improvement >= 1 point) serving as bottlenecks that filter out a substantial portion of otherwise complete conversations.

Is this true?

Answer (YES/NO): NO